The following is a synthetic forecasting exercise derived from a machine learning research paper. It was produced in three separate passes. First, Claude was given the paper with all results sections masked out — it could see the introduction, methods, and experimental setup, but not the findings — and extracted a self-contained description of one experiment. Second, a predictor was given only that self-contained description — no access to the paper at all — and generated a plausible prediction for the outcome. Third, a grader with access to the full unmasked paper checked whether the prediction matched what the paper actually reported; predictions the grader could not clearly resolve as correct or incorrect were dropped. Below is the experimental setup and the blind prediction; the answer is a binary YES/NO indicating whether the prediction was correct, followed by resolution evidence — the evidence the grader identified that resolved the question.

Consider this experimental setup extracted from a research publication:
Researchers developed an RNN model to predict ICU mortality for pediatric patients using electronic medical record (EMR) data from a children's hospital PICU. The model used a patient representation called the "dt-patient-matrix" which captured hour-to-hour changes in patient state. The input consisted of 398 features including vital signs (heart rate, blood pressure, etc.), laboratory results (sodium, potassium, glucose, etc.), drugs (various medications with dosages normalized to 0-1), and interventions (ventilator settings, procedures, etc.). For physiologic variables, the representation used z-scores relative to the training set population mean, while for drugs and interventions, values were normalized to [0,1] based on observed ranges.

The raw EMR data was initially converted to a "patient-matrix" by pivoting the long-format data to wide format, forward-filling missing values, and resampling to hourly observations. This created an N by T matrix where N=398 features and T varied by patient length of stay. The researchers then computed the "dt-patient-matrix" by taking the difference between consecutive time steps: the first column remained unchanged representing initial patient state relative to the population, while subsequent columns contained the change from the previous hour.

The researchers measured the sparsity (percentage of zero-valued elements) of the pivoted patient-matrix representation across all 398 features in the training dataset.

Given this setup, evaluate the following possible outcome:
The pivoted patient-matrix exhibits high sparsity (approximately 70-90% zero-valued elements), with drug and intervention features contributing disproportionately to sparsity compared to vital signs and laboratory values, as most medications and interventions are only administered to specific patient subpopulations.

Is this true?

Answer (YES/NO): NO